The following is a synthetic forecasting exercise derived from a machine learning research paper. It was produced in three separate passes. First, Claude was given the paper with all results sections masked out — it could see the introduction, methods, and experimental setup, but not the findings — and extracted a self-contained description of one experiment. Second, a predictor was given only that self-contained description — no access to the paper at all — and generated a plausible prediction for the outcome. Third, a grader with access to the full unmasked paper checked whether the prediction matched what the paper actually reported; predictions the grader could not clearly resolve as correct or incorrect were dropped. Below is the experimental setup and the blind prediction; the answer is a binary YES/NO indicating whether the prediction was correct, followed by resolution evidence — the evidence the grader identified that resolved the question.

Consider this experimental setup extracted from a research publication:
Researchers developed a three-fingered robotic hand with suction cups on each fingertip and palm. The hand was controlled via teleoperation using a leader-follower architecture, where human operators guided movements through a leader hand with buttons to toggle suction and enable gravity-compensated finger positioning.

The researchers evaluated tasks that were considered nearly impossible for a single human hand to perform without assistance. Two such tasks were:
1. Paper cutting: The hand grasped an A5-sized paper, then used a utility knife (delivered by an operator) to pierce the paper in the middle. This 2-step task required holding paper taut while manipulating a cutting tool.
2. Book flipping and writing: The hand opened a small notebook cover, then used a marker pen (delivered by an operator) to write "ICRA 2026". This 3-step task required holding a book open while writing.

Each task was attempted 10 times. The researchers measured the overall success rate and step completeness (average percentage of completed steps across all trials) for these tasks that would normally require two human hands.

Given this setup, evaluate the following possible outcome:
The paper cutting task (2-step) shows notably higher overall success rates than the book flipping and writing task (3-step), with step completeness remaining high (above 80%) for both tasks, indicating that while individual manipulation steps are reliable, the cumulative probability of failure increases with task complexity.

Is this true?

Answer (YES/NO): NO